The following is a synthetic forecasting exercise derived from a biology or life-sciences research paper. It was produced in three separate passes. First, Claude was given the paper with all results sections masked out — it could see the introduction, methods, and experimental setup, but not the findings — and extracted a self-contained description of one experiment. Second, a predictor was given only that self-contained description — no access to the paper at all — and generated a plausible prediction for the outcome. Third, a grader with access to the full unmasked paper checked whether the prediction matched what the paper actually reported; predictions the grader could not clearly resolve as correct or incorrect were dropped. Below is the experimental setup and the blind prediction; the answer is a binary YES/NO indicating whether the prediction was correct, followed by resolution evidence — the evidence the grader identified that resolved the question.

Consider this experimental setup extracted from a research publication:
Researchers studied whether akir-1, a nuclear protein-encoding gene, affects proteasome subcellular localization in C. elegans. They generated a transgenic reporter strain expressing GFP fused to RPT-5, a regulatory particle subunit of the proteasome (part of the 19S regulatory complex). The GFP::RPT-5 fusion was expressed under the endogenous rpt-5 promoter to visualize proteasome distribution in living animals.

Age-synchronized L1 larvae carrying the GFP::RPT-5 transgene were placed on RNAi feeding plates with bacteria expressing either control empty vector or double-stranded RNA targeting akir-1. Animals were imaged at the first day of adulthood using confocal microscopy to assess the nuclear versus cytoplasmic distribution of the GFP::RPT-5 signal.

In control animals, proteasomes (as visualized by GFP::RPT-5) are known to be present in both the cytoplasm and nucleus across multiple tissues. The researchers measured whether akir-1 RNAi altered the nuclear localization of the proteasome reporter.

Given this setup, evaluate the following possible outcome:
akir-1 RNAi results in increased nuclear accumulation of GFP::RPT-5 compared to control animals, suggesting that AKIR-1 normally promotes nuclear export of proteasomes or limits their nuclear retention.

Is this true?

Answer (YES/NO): NO